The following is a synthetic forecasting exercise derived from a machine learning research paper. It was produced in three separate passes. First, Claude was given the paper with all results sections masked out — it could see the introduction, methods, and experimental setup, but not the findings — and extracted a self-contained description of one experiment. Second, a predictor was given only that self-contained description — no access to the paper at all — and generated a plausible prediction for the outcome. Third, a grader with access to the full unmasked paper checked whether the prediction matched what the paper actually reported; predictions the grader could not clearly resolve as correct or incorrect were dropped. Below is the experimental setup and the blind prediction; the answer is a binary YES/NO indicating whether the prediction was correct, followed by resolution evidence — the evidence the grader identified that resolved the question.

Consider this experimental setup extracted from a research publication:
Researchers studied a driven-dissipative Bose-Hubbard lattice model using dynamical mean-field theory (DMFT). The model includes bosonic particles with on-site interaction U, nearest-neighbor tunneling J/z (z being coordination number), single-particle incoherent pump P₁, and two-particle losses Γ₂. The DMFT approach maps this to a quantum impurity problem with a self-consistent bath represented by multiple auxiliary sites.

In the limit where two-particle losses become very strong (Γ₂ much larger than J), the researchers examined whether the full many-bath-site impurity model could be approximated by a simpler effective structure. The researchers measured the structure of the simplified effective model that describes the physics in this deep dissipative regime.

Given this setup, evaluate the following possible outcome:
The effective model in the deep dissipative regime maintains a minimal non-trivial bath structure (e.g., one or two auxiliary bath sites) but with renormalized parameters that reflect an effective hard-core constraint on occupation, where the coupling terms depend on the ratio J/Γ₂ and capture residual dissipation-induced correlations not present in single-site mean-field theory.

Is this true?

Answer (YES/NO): YES